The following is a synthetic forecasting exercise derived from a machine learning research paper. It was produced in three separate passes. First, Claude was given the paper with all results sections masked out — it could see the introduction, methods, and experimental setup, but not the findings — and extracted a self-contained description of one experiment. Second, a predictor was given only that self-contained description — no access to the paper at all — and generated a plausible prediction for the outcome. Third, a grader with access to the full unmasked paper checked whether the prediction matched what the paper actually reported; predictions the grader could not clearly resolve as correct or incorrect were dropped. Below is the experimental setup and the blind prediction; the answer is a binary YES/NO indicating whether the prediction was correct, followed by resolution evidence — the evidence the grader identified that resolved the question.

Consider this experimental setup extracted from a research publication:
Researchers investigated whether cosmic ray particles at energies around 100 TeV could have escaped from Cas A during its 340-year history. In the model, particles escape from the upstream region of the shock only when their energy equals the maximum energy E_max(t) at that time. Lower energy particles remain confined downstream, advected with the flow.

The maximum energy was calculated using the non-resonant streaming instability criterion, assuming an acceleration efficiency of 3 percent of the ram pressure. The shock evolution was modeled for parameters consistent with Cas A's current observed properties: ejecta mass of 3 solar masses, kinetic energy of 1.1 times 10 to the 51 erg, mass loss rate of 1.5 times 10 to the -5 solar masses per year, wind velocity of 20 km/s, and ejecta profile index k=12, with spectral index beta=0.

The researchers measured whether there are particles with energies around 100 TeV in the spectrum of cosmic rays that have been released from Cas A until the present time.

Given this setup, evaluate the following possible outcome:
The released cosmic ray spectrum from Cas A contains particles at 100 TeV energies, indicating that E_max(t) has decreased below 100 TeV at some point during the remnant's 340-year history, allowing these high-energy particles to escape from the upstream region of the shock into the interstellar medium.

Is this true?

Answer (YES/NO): NO